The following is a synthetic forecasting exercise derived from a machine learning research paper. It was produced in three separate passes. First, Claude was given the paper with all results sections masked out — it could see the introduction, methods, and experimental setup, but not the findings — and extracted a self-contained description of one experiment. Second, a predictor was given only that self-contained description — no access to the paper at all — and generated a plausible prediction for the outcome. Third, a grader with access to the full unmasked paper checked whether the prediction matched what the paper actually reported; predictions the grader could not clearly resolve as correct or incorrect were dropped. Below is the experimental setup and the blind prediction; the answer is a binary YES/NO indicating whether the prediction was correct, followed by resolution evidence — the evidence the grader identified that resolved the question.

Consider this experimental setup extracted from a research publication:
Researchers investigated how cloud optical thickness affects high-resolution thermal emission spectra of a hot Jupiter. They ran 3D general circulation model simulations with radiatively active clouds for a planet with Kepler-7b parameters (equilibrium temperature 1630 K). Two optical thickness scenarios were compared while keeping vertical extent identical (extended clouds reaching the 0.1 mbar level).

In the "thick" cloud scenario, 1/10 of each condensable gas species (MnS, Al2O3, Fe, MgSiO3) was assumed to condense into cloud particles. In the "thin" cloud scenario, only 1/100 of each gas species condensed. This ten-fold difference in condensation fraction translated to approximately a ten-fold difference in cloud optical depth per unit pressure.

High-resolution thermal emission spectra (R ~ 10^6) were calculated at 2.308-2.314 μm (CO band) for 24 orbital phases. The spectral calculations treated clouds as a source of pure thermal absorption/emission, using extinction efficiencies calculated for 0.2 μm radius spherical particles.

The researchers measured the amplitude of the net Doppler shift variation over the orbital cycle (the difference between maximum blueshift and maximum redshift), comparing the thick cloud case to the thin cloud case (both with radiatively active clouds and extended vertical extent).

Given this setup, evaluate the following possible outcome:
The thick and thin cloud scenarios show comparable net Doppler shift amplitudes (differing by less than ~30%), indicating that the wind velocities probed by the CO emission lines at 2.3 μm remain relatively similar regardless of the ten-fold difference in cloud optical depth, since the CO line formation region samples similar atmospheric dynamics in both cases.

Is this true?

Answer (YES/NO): NO